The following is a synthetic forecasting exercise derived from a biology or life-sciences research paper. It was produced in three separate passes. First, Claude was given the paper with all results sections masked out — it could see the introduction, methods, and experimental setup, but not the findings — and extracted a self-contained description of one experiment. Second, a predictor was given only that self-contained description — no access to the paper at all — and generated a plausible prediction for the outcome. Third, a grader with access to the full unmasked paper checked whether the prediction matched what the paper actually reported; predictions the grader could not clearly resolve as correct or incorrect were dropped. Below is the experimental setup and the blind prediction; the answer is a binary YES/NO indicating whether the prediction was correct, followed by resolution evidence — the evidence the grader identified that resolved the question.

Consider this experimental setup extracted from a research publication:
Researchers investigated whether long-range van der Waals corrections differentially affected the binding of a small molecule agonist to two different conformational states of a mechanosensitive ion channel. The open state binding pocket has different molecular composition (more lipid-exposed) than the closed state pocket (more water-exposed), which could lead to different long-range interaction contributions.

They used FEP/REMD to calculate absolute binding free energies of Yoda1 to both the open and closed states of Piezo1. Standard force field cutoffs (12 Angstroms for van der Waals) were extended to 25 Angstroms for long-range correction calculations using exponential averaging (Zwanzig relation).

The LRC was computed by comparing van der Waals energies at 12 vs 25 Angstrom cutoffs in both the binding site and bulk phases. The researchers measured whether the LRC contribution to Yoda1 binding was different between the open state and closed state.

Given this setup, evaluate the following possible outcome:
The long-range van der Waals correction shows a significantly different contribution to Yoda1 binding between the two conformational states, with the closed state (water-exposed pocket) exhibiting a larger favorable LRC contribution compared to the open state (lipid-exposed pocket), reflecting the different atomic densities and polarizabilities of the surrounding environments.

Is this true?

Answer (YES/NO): NO